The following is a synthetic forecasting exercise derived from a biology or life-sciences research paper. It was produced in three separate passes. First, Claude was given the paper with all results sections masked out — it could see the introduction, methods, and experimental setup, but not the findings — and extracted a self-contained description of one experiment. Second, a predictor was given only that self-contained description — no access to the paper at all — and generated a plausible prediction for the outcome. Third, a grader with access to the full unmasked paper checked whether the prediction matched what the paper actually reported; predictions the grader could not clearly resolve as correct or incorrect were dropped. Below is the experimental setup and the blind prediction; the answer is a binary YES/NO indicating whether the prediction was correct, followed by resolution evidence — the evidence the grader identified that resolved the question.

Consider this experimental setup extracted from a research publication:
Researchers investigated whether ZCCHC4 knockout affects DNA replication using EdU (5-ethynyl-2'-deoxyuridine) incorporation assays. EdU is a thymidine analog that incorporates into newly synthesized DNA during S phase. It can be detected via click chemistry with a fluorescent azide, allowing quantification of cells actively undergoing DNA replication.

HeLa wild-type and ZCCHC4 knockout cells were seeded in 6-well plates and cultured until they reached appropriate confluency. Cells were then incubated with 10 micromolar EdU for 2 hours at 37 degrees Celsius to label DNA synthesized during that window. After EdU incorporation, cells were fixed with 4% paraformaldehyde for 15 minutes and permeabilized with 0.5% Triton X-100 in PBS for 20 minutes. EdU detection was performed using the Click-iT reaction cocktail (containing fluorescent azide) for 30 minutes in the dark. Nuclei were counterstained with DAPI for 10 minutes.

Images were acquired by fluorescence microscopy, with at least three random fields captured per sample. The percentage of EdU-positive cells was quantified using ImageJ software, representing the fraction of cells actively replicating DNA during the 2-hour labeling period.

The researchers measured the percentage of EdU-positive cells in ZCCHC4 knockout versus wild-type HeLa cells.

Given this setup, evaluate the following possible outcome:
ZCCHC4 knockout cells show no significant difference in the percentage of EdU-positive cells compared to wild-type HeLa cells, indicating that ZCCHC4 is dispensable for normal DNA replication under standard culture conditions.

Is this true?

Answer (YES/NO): NO